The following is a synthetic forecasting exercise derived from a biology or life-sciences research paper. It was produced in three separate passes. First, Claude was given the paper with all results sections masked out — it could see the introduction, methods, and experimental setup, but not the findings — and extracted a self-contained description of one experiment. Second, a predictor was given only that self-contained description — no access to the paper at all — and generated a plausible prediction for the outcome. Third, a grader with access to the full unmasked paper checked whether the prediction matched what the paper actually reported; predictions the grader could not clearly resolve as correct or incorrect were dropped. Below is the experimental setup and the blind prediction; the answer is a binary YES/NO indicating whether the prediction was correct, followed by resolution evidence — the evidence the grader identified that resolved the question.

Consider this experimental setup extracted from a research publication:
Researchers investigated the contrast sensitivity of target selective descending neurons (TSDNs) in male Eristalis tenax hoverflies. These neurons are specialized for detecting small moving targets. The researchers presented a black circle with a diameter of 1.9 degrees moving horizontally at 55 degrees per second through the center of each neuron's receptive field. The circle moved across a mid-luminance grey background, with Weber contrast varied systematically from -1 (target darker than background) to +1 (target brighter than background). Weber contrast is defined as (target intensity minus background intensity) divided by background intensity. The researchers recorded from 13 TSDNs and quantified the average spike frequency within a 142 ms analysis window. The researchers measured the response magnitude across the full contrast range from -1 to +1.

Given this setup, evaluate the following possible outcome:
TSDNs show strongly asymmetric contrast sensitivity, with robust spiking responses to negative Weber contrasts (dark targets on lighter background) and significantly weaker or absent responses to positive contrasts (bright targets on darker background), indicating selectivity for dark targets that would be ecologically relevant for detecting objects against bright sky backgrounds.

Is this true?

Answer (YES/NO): YES